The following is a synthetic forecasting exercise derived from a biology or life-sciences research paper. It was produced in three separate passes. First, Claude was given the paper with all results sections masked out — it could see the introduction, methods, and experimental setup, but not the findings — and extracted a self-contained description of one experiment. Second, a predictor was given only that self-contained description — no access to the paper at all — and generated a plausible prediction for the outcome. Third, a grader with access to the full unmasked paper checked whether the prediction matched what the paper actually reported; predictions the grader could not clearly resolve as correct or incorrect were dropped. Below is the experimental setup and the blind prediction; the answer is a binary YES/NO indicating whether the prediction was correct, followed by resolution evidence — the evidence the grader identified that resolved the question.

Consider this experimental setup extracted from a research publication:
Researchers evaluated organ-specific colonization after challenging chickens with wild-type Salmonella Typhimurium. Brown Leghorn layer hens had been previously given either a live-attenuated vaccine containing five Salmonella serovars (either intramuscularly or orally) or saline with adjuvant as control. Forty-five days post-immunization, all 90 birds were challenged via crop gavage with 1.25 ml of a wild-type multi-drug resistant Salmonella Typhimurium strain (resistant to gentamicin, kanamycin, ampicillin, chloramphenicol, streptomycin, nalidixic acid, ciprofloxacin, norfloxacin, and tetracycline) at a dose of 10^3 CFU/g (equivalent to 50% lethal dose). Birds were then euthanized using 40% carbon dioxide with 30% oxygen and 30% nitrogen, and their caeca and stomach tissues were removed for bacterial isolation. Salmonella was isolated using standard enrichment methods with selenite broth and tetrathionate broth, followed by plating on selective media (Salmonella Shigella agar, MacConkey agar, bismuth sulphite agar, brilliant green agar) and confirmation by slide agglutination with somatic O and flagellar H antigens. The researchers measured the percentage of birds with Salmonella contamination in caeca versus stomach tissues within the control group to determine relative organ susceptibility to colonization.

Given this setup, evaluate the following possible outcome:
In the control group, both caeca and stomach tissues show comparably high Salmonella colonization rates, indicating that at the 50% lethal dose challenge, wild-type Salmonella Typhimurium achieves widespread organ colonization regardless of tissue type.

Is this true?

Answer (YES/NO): NO